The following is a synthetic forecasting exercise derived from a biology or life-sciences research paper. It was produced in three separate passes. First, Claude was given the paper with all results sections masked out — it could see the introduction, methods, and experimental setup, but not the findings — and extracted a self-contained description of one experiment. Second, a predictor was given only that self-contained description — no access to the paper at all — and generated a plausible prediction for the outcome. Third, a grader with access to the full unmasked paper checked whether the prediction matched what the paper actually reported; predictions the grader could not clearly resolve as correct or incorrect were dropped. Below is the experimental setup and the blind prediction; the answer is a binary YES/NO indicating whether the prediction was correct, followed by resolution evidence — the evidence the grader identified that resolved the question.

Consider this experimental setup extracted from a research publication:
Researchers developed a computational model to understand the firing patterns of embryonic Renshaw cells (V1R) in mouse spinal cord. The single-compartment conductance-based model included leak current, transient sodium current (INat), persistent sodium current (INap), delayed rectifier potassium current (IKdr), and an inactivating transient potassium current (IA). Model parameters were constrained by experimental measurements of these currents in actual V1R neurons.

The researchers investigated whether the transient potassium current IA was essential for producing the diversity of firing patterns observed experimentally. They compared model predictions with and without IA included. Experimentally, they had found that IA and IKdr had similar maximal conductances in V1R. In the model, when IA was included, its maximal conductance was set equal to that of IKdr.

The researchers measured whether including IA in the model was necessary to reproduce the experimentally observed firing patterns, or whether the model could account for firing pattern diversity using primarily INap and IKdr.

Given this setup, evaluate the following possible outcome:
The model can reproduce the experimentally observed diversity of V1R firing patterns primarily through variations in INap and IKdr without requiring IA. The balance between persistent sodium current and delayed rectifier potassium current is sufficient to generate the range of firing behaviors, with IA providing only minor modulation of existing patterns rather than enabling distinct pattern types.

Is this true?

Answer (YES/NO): YES